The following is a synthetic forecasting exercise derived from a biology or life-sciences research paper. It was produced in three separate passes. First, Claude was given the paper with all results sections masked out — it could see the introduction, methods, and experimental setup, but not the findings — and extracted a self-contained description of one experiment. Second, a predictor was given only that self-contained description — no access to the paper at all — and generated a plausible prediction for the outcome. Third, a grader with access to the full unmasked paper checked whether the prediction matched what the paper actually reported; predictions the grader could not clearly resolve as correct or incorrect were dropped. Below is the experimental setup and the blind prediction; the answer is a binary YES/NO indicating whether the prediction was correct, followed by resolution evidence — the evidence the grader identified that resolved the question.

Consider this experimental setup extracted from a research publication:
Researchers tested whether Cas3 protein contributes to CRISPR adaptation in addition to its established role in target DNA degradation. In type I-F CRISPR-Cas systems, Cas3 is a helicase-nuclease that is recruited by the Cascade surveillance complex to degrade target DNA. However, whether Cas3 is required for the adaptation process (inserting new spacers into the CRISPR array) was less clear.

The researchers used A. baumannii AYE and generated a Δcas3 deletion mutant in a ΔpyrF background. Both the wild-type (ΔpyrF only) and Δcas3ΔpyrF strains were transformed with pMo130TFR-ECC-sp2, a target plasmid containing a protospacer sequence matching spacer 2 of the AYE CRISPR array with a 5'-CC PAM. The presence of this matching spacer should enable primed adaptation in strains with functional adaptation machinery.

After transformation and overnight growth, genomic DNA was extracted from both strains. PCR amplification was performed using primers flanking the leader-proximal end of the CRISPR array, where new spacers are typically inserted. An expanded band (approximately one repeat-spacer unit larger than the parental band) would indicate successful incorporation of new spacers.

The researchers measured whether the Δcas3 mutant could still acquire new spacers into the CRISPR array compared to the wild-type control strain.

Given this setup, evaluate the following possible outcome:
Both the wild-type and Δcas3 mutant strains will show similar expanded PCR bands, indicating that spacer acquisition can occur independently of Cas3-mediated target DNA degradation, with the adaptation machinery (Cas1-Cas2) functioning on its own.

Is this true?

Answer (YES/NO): NO